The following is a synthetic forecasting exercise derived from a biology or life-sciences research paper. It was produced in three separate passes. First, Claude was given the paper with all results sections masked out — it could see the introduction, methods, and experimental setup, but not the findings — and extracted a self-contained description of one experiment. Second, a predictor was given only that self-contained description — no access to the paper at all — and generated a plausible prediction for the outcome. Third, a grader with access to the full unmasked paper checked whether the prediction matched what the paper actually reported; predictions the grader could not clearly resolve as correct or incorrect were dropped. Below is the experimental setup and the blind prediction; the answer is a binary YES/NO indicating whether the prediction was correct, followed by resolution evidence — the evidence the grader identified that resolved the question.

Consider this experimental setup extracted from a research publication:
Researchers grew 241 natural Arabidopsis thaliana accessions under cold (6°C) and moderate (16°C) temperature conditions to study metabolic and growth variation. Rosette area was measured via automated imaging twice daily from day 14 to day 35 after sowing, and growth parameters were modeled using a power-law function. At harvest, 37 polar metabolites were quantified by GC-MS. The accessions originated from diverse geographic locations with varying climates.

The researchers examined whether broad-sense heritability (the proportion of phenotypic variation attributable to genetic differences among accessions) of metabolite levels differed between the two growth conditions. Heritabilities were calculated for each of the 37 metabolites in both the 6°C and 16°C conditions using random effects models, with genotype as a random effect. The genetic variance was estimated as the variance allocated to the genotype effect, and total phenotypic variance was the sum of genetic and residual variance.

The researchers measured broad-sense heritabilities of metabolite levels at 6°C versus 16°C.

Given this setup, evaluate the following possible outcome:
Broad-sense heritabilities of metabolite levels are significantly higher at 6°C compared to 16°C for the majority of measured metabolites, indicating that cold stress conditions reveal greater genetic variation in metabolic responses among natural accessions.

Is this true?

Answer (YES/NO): NO